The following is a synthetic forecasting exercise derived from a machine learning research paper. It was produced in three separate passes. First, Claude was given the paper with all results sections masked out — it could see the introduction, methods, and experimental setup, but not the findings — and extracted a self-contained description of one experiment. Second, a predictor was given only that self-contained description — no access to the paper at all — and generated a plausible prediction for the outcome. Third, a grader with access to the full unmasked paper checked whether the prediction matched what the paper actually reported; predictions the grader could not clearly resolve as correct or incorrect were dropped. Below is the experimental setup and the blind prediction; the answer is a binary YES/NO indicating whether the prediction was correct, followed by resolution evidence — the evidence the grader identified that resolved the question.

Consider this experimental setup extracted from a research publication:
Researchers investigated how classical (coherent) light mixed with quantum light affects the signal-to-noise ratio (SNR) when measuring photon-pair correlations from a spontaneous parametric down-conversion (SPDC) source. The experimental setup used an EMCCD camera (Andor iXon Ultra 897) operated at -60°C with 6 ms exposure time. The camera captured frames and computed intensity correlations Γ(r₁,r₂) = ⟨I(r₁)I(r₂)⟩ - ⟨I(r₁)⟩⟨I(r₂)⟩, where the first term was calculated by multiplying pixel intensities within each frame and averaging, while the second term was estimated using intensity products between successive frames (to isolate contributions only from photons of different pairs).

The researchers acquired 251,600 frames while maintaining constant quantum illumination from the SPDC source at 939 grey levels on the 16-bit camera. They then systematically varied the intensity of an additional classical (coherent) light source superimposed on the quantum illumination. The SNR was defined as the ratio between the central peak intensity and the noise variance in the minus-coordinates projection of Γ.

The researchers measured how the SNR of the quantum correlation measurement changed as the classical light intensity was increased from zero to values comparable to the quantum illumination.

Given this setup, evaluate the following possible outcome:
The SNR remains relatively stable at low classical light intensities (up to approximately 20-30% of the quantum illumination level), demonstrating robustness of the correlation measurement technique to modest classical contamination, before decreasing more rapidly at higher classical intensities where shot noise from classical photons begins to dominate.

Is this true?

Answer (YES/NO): NO